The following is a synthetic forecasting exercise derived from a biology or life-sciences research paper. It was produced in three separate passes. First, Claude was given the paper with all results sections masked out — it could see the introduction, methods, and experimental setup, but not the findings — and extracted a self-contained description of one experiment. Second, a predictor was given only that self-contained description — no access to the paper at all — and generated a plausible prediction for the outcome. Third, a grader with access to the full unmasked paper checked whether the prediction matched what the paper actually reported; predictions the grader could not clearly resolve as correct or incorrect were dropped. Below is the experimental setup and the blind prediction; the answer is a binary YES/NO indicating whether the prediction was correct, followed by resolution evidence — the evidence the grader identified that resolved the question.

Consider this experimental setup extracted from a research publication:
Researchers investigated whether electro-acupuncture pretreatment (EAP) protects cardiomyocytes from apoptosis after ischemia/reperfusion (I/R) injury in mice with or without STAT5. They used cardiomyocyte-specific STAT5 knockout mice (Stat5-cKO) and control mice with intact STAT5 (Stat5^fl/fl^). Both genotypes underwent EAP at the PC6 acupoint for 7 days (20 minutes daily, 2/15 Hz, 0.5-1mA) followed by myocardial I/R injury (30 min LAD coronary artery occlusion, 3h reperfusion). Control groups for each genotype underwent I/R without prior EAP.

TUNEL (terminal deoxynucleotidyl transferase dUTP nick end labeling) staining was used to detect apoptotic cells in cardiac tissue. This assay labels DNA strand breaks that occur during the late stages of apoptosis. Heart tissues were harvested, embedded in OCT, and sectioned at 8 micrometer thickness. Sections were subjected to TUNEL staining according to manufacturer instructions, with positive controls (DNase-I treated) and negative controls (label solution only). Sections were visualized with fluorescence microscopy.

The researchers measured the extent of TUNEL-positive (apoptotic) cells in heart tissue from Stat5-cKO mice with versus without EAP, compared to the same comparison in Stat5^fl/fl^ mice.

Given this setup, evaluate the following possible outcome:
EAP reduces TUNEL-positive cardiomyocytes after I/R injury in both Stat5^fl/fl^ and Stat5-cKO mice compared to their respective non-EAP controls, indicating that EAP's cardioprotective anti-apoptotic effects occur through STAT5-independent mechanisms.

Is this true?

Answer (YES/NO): YES